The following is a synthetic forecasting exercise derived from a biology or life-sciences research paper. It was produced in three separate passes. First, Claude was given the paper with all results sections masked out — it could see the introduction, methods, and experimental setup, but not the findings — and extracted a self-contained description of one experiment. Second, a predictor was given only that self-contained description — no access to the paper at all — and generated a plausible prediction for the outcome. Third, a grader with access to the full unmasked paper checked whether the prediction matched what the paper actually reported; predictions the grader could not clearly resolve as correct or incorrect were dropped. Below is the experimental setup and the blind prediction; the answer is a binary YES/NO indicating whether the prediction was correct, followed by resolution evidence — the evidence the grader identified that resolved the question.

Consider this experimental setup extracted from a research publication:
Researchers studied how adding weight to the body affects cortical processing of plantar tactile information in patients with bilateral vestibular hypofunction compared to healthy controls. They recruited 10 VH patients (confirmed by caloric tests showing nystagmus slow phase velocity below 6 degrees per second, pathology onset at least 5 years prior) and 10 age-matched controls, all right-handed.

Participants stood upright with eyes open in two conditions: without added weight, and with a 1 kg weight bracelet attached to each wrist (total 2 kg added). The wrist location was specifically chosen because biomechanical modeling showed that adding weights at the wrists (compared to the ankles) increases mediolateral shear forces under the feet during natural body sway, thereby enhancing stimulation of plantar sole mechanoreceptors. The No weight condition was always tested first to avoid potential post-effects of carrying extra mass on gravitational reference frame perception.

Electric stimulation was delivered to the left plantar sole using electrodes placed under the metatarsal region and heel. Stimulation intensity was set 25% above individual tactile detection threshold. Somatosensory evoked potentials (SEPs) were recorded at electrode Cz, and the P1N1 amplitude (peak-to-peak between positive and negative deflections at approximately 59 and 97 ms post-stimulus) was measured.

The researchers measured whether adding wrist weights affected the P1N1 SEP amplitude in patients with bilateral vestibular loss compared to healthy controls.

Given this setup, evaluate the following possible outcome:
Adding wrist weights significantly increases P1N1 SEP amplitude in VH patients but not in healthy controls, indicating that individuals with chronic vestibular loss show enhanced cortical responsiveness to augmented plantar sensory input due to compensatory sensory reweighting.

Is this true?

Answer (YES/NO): NO